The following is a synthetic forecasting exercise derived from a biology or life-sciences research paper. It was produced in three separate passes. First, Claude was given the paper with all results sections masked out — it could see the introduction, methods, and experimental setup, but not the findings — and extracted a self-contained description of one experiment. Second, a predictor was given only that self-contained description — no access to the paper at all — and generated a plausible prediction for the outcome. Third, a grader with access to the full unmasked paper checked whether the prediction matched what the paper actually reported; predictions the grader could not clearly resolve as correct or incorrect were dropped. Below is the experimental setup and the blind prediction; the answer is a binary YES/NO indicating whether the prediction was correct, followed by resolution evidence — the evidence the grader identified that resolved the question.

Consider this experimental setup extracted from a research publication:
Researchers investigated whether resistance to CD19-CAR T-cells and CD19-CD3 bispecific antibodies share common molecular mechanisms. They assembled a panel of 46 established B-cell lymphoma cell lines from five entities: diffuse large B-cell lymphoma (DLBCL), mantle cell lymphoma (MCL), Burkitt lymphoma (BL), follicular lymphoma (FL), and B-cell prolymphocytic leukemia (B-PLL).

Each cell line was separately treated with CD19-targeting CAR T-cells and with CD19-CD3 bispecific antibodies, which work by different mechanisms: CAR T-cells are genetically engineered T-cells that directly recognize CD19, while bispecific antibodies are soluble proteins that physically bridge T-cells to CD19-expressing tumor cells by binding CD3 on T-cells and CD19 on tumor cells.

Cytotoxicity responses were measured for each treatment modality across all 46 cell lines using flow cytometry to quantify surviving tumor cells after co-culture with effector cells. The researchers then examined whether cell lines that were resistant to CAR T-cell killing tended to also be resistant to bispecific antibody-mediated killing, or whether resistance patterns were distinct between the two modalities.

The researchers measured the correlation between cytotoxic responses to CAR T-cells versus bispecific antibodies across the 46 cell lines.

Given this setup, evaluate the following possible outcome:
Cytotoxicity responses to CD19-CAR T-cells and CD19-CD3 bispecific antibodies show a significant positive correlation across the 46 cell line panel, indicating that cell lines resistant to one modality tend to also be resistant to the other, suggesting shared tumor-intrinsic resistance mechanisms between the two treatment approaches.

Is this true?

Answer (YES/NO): YES